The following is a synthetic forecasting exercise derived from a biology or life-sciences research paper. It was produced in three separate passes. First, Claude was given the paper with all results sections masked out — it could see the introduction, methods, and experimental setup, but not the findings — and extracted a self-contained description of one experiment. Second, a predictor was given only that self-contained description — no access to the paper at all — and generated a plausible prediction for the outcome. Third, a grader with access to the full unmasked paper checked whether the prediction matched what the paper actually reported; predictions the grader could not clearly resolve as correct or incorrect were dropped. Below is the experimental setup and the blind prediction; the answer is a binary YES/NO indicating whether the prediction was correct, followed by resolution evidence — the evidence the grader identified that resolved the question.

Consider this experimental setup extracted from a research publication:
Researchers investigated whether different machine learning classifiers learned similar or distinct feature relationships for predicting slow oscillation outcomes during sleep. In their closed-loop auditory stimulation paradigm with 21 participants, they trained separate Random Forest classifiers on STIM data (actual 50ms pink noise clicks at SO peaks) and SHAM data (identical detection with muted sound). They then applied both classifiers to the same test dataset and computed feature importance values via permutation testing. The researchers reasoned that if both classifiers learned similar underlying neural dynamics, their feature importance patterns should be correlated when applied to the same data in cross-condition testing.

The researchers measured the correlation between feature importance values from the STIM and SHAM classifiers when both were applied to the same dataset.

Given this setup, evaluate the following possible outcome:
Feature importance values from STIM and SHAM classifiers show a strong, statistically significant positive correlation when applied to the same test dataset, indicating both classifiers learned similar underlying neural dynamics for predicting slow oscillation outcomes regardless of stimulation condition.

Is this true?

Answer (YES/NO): NO